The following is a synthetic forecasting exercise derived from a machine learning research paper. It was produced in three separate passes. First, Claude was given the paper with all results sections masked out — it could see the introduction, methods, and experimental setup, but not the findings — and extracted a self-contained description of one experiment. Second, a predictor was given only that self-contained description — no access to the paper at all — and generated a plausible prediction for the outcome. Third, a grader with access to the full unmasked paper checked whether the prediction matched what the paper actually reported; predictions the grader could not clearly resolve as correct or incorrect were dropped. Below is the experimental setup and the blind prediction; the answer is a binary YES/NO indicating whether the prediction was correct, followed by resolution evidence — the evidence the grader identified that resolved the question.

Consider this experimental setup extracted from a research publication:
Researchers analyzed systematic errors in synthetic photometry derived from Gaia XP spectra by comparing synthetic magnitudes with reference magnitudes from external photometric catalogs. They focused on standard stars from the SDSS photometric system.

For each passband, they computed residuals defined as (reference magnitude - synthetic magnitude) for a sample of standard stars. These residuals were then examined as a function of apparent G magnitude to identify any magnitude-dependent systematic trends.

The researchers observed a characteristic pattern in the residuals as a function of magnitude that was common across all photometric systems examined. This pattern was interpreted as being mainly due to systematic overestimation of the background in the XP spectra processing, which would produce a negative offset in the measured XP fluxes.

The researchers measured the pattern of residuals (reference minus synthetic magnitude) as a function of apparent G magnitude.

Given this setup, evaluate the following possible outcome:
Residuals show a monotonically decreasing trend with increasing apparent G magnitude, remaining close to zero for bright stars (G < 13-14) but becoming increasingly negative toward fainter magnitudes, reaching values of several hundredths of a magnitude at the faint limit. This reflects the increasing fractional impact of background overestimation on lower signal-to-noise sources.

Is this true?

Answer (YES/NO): NO